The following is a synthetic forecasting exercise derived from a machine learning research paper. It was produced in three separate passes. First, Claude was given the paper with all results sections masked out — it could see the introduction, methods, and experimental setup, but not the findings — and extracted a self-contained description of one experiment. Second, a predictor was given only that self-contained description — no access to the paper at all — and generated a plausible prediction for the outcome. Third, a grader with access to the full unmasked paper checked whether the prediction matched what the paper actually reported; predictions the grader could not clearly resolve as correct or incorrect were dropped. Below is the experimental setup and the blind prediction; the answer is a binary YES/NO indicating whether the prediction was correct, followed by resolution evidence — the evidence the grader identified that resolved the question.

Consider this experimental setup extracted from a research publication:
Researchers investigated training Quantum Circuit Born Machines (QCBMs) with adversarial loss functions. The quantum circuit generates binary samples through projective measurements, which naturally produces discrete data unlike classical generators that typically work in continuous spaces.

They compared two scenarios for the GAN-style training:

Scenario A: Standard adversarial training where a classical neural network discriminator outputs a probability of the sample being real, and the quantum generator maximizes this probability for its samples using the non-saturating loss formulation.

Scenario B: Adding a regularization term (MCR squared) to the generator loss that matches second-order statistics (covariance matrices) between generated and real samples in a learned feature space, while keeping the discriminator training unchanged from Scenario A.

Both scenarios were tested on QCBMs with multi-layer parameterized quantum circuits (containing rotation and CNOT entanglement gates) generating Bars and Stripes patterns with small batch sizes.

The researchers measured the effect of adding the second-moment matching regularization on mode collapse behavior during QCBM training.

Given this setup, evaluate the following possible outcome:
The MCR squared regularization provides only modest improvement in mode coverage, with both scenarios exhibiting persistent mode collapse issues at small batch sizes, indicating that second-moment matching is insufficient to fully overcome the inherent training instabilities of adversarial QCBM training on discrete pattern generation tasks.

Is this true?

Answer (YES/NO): NO